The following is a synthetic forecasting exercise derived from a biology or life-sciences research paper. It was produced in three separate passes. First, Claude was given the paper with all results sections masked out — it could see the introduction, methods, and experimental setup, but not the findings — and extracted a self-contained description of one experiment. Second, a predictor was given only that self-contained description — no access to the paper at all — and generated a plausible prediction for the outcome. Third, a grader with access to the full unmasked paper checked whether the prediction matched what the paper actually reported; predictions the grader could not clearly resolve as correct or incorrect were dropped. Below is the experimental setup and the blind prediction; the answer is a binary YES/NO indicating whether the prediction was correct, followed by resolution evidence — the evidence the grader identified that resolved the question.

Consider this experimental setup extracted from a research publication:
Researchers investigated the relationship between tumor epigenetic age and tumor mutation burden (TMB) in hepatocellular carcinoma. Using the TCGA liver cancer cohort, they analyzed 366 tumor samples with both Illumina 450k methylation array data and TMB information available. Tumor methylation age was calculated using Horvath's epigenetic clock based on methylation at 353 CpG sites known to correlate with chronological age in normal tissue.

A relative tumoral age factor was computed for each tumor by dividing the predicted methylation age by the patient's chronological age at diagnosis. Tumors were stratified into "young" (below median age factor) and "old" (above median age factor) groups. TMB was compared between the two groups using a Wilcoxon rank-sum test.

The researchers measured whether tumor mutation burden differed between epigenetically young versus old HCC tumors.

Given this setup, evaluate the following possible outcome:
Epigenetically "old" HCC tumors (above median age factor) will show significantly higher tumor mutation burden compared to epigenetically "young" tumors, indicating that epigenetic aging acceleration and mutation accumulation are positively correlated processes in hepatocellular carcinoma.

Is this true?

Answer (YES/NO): NO